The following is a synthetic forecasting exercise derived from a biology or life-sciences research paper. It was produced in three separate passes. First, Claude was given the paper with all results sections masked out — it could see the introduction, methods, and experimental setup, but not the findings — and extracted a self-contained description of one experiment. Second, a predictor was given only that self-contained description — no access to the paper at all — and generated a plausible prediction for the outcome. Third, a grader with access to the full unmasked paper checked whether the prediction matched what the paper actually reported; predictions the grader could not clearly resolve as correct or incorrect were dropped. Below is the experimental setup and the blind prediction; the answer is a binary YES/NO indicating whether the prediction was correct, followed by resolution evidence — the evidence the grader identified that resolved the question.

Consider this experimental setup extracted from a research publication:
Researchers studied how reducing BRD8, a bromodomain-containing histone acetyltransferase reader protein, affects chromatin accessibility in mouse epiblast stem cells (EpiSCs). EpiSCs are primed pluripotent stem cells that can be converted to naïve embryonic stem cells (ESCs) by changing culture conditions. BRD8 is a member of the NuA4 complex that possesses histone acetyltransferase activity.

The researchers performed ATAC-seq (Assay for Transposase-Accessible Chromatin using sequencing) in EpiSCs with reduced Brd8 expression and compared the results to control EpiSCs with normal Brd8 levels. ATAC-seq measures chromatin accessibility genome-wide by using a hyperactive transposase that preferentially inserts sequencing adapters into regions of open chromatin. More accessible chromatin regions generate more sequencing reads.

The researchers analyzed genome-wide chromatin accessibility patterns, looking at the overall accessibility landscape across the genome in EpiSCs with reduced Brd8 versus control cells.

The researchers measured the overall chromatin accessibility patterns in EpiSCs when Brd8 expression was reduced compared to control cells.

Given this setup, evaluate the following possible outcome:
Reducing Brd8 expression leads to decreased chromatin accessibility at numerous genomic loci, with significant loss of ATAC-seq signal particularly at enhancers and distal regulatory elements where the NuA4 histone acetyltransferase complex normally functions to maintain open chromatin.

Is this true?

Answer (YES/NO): NO